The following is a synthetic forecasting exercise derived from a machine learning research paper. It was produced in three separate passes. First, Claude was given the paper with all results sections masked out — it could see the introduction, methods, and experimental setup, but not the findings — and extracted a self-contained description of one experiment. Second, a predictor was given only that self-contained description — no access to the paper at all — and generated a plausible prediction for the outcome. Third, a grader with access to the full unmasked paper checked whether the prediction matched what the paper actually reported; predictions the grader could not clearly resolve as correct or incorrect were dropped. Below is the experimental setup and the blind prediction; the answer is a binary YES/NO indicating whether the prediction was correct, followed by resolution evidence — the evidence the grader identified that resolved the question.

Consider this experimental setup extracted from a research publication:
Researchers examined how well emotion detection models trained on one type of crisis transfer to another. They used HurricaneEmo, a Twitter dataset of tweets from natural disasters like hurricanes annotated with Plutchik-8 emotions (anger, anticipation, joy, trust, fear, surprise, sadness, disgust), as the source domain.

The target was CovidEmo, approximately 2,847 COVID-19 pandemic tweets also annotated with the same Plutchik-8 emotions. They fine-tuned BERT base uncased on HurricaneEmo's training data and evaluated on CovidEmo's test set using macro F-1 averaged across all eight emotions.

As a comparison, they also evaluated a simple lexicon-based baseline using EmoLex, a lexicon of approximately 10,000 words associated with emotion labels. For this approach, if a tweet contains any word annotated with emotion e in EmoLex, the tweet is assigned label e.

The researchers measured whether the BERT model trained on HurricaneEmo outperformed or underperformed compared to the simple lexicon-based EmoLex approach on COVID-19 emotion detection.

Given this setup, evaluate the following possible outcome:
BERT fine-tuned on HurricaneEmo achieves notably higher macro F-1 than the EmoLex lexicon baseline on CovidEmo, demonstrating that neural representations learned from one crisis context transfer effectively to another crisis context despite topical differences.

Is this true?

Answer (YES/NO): NO